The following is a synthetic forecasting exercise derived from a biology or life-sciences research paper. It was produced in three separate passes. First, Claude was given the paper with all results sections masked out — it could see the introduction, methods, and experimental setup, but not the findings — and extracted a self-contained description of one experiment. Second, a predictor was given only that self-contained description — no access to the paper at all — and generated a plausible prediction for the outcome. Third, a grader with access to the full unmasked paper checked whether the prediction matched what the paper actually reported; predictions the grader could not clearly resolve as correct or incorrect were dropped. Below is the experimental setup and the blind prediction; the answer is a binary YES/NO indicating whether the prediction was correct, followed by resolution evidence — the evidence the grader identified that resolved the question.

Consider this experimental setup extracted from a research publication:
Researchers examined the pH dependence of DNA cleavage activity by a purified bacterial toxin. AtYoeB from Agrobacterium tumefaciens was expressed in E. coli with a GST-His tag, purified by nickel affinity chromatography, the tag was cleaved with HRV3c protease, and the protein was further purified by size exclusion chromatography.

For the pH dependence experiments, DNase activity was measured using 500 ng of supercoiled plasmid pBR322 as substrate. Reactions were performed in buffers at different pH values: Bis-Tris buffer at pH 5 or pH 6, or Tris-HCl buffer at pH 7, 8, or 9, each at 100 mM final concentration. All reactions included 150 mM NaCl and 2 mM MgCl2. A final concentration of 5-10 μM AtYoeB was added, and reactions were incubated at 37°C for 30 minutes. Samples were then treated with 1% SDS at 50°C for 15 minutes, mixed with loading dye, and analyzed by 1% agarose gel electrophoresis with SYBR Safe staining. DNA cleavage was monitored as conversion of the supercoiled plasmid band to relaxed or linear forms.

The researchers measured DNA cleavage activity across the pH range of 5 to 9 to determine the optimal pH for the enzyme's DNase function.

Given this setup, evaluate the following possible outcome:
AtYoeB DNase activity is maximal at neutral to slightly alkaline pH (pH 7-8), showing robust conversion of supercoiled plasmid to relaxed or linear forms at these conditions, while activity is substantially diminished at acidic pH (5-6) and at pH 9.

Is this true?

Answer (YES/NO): NO